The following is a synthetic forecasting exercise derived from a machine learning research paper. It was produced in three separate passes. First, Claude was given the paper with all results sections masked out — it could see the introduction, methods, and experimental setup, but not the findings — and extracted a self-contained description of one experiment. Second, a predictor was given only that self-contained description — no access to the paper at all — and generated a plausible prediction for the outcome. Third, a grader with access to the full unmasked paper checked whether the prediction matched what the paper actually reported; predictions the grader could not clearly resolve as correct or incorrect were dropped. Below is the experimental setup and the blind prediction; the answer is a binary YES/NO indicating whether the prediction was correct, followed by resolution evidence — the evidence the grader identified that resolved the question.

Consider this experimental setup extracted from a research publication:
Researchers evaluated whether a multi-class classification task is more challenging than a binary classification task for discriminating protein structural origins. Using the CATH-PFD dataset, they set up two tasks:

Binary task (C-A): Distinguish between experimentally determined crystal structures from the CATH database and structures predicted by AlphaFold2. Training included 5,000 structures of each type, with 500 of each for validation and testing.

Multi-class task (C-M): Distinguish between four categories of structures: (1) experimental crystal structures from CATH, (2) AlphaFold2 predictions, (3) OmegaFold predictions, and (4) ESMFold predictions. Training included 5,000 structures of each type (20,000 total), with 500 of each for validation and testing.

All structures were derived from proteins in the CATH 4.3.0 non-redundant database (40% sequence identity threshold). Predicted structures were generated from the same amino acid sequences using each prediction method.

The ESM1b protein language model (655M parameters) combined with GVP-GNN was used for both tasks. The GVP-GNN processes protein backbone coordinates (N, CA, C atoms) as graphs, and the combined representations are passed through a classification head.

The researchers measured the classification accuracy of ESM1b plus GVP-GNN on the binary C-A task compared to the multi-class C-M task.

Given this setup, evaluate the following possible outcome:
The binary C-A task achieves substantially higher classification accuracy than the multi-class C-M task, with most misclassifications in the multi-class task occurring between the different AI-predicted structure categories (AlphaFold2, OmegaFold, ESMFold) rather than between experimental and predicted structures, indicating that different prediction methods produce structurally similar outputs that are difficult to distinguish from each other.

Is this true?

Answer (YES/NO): NO